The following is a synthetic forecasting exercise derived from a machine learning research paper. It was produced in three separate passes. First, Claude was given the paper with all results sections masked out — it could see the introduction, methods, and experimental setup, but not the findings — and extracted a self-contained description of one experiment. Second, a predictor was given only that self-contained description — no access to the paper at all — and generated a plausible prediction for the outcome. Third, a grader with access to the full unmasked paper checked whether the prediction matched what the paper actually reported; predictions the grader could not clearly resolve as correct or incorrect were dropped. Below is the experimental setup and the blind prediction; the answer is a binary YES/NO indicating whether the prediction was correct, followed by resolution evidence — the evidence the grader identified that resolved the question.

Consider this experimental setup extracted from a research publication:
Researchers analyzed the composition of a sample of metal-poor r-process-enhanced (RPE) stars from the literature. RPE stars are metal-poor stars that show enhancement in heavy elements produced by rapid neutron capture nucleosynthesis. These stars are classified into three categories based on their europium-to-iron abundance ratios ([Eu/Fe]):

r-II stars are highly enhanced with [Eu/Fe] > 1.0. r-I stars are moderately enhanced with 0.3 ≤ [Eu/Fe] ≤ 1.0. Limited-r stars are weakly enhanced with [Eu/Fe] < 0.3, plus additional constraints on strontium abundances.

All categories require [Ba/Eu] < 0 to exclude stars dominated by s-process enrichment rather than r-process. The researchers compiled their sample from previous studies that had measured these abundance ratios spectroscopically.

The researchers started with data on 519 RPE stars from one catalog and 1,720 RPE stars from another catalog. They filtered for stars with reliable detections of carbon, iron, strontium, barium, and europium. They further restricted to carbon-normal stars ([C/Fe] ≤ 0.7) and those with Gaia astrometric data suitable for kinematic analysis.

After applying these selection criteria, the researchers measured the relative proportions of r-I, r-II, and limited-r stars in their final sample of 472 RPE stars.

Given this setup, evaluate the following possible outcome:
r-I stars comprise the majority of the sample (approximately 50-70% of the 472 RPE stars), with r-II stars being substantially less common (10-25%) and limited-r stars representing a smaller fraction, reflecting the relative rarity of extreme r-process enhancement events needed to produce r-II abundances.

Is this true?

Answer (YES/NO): NO